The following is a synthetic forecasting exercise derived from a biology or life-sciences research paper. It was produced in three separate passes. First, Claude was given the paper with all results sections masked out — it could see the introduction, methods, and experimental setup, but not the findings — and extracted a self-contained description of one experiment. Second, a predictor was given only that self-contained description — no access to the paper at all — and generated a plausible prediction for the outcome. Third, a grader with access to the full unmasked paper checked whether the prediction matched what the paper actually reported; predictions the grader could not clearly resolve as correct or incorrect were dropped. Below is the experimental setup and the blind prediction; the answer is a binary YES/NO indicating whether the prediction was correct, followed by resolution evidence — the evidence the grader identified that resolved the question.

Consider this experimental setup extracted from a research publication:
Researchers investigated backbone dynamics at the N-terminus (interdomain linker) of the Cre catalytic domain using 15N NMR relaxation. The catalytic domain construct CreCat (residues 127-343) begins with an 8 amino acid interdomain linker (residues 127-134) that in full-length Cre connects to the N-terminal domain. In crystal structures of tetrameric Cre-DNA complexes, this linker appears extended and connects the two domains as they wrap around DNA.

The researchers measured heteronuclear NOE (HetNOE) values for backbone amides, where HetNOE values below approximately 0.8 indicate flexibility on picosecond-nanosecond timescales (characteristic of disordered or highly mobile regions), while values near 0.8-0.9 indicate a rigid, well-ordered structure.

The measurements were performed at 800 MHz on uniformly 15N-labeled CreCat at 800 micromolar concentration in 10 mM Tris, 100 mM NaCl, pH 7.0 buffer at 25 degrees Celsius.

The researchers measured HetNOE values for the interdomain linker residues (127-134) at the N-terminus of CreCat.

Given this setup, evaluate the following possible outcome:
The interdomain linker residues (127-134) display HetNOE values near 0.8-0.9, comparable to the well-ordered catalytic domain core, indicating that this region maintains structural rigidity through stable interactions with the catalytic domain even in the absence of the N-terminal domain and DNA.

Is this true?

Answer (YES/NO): NO